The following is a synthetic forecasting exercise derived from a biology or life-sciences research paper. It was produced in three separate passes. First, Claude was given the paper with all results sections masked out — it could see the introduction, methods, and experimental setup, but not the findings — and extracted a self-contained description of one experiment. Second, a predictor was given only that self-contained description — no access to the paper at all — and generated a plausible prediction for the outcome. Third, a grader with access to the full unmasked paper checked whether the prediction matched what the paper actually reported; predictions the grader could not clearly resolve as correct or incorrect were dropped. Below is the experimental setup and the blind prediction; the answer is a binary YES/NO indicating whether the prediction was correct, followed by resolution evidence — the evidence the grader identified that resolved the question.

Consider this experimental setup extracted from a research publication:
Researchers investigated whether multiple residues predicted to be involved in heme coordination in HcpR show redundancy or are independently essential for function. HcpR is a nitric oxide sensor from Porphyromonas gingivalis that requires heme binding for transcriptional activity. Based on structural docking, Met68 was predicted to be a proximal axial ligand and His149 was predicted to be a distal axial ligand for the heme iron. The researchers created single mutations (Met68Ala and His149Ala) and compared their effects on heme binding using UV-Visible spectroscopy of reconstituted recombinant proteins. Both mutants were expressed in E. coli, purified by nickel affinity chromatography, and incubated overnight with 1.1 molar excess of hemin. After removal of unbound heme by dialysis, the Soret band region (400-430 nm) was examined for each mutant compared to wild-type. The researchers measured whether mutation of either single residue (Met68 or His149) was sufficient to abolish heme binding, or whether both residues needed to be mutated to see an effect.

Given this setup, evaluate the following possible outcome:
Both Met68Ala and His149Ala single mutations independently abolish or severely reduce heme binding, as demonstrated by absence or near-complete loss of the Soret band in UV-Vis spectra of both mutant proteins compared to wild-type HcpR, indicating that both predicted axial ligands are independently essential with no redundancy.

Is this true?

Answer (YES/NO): NO